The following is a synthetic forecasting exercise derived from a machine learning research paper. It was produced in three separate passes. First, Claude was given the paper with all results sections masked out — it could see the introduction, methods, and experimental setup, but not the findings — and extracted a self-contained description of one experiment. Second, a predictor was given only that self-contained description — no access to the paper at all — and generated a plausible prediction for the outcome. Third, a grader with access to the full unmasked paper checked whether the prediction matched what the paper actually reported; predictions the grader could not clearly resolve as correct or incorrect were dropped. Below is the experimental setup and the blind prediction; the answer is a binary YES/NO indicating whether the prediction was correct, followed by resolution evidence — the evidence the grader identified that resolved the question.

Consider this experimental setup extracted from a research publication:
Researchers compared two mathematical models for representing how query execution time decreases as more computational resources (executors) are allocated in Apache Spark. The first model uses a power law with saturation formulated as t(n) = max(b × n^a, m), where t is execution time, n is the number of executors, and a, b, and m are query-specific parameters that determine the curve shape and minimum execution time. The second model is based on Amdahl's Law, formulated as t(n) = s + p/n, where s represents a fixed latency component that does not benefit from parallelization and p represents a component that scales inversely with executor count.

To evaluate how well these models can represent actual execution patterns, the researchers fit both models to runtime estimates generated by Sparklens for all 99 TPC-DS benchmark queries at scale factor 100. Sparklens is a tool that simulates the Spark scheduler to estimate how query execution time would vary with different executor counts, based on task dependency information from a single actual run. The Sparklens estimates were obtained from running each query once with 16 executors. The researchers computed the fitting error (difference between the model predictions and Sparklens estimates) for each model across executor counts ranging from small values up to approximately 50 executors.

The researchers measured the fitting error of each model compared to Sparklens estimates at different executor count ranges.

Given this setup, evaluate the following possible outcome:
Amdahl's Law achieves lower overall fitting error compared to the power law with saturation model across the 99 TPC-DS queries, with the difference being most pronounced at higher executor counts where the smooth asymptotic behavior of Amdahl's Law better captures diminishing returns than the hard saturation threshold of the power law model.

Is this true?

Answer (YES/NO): NO